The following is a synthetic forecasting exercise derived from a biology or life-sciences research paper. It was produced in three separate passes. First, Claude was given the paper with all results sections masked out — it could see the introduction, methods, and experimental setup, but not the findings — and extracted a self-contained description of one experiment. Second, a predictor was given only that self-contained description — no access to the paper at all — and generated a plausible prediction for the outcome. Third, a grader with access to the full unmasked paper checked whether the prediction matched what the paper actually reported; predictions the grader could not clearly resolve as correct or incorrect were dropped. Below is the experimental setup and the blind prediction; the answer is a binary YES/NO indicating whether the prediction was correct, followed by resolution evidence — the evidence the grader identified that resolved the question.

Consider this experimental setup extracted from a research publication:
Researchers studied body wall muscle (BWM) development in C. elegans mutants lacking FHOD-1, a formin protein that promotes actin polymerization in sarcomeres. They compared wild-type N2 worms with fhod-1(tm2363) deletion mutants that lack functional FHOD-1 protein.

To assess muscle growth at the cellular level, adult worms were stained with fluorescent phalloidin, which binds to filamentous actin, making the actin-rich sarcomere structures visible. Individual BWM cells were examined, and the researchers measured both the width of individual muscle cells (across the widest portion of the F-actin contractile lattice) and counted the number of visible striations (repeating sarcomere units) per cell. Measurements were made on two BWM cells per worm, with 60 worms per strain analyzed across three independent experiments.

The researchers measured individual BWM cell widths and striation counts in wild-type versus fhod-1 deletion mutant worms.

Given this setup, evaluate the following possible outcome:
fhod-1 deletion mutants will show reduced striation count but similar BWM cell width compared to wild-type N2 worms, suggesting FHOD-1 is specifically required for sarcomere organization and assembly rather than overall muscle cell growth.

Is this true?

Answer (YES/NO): NO